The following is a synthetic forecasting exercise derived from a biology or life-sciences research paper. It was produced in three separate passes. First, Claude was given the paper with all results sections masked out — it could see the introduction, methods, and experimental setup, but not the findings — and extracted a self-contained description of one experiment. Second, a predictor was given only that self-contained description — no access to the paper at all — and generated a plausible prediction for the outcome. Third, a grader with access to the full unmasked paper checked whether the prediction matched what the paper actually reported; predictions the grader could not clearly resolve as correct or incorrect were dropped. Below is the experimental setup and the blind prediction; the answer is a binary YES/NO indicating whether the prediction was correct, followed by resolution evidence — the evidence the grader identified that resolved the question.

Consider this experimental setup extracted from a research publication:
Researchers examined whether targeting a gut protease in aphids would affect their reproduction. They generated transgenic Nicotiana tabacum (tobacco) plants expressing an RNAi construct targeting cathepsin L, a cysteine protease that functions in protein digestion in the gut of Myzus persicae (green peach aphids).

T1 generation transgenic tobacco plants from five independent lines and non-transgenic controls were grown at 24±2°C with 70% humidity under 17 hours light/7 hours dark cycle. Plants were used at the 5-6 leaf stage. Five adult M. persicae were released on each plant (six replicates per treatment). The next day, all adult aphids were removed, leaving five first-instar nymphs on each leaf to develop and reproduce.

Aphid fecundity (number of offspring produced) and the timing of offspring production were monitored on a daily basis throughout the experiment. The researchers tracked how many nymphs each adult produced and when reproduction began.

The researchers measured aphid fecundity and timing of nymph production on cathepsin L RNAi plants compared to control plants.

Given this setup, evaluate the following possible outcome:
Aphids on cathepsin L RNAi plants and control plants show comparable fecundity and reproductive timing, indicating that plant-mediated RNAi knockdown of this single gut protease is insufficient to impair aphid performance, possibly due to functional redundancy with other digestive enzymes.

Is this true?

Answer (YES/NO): NO